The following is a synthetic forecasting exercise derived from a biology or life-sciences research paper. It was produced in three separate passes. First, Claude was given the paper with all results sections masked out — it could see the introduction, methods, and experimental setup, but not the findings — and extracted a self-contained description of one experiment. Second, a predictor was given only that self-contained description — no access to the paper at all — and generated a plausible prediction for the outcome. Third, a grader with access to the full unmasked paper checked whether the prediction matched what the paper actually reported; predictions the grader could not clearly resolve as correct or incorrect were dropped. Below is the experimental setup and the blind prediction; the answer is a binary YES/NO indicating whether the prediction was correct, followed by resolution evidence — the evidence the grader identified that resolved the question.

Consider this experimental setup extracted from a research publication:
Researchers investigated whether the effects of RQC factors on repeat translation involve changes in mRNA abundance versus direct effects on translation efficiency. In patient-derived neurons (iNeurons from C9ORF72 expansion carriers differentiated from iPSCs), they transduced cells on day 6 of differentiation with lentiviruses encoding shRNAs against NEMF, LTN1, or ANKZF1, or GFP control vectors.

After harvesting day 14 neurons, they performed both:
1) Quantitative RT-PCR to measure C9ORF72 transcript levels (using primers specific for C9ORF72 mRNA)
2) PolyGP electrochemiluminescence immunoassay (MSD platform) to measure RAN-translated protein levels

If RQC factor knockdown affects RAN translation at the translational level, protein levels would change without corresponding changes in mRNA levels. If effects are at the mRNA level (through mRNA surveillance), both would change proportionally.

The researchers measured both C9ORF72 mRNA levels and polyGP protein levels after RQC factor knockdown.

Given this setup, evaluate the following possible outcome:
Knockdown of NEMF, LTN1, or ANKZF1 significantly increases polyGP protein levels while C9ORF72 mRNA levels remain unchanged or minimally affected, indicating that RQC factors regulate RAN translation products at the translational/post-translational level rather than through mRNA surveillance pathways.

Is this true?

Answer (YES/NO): NO